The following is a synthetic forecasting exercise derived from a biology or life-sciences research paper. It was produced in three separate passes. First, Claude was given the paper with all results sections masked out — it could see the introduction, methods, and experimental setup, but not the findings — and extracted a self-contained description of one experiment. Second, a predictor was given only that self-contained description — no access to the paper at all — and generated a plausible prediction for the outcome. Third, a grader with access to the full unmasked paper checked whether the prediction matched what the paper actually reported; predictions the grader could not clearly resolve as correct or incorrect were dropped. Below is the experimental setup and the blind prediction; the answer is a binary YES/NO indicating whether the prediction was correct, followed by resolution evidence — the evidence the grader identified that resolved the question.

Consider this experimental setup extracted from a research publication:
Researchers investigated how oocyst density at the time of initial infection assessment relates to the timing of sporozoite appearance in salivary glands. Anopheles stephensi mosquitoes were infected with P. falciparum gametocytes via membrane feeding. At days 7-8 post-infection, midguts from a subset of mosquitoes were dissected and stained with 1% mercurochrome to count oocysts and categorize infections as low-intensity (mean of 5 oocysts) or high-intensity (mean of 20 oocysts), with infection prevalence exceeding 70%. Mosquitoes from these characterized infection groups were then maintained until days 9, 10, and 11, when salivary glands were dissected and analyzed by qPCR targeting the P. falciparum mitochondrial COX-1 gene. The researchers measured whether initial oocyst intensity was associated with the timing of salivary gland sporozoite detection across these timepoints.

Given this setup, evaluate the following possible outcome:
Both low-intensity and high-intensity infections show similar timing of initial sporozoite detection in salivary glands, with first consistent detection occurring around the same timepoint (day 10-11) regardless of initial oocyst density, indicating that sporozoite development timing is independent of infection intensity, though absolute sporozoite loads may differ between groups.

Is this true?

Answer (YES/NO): NO